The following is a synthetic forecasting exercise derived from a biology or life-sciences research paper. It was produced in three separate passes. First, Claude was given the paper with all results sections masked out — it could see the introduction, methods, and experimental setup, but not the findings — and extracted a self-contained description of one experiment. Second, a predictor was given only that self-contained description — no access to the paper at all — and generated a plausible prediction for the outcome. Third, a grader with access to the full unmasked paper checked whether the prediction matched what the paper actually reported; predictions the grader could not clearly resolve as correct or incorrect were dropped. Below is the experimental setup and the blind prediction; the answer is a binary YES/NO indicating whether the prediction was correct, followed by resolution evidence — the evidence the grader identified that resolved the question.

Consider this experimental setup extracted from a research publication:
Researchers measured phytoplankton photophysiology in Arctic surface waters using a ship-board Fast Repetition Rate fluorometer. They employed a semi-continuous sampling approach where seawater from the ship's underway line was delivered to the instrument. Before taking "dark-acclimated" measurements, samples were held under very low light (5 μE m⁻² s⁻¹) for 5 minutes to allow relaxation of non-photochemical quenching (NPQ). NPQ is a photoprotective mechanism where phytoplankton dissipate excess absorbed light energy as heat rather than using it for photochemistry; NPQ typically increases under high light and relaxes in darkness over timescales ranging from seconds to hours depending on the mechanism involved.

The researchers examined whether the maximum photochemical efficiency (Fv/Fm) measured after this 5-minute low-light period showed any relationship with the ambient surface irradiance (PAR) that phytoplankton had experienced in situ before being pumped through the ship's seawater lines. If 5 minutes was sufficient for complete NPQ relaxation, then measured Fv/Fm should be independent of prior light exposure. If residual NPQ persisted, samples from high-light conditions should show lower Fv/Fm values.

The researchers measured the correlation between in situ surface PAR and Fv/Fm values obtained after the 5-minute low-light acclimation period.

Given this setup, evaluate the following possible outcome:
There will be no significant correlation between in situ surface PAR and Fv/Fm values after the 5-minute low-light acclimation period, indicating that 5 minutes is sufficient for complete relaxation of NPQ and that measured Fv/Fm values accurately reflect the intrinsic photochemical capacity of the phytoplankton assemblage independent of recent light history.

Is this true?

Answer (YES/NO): NO